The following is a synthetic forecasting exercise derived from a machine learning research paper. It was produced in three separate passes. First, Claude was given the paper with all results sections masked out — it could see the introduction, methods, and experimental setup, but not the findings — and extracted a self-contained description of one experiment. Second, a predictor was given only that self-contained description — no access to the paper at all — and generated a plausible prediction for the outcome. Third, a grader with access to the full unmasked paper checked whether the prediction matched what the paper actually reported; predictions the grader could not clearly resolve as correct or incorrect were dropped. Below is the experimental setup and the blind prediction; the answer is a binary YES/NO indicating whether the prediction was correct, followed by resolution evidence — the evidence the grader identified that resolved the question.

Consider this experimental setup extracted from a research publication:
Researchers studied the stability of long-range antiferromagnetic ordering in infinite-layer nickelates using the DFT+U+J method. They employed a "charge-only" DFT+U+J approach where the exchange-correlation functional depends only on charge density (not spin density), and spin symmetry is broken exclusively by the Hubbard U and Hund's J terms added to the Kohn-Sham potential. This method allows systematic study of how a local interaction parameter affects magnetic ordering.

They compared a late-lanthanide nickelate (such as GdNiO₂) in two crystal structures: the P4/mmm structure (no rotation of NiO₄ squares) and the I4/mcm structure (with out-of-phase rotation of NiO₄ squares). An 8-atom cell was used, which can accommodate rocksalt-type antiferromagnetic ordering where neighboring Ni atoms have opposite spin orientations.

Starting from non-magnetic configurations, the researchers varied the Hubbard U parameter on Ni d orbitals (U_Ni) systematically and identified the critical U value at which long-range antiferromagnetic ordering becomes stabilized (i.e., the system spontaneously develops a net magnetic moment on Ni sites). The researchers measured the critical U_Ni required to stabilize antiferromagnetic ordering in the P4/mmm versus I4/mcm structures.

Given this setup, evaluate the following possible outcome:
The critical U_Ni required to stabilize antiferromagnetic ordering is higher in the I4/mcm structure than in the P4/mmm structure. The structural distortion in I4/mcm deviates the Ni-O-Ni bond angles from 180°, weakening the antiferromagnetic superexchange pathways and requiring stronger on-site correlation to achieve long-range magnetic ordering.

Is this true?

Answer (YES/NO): NO